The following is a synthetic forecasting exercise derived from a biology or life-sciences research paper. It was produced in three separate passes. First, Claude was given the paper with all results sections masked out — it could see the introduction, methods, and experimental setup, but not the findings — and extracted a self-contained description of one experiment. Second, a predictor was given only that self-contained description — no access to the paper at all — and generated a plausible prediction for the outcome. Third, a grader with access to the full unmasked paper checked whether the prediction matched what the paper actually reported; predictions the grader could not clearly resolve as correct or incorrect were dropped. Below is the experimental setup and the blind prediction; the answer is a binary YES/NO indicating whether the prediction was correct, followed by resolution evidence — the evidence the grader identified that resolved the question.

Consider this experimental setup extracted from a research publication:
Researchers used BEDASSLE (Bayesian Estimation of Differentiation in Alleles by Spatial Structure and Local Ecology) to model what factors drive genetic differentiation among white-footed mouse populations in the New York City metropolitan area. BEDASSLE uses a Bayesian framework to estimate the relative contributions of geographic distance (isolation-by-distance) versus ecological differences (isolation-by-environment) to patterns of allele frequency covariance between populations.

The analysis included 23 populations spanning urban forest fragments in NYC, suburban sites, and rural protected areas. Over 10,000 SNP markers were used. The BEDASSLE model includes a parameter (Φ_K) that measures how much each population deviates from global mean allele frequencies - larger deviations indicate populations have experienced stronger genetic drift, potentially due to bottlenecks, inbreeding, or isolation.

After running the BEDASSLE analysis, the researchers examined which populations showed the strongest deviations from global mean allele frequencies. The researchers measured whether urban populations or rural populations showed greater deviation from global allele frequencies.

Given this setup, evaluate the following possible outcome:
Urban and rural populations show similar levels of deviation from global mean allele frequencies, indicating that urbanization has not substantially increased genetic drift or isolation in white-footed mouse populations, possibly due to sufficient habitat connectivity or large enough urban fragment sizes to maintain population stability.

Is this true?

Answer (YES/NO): NO